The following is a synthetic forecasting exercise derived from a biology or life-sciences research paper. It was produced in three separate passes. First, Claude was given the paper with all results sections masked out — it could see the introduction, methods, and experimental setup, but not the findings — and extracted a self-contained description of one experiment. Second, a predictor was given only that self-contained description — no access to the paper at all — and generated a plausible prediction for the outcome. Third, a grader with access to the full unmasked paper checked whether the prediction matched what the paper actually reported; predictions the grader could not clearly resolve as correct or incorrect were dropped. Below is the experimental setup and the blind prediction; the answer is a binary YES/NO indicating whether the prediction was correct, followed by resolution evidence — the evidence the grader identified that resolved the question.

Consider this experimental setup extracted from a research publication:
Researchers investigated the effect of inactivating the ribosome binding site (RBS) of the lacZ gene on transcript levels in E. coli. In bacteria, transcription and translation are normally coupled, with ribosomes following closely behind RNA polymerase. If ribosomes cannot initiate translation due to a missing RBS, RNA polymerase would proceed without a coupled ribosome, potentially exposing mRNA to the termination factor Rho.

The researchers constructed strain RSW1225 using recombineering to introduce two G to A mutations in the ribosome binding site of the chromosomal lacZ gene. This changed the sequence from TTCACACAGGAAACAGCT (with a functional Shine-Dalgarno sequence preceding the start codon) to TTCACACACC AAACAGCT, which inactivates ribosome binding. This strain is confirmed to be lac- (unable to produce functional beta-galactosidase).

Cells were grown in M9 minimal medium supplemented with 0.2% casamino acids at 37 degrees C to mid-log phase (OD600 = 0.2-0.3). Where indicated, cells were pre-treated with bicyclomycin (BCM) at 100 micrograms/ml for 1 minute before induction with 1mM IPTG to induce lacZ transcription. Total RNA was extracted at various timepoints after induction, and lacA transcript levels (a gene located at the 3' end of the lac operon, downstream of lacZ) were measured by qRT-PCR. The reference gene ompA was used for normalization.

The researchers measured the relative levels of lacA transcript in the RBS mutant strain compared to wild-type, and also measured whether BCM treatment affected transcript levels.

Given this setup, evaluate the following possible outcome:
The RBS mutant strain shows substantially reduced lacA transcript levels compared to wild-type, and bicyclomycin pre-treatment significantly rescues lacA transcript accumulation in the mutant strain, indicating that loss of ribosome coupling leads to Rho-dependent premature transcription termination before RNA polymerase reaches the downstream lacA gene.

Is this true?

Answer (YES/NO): YES